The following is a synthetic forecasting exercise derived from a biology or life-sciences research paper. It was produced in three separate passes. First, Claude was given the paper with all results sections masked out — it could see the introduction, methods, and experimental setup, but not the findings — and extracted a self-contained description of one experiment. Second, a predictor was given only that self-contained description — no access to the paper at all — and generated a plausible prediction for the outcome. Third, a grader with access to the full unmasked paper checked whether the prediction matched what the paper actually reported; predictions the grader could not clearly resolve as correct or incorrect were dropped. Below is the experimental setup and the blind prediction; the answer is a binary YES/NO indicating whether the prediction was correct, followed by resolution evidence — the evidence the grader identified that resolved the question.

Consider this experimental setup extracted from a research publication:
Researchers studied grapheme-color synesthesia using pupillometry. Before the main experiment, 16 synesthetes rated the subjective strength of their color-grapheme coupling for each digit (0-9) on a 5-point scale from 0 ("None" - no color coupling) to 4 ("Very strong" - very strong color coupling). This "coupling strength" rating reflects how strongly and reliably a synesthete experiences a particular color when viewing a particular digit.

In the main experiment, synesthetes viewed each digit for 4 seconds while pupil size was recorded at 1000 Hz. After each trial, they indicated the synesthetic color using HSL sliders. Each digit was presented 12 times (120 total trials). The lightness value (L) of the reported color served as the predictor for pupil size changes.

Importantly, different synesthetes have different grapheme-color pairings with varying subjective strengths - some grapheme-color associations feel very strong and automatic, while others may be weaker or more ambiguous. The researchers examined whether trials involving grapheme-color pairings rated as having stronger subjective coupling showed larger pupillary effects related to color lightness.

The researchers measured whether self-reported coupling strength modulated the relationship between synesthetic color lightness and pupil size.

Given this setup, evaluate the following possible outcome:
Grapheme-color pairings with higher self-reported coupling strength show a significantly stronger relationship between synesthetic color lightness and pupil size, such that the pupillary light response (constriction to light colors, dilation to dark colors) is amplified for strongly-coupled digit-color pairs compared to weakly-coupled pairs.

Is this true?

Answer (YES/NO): YES